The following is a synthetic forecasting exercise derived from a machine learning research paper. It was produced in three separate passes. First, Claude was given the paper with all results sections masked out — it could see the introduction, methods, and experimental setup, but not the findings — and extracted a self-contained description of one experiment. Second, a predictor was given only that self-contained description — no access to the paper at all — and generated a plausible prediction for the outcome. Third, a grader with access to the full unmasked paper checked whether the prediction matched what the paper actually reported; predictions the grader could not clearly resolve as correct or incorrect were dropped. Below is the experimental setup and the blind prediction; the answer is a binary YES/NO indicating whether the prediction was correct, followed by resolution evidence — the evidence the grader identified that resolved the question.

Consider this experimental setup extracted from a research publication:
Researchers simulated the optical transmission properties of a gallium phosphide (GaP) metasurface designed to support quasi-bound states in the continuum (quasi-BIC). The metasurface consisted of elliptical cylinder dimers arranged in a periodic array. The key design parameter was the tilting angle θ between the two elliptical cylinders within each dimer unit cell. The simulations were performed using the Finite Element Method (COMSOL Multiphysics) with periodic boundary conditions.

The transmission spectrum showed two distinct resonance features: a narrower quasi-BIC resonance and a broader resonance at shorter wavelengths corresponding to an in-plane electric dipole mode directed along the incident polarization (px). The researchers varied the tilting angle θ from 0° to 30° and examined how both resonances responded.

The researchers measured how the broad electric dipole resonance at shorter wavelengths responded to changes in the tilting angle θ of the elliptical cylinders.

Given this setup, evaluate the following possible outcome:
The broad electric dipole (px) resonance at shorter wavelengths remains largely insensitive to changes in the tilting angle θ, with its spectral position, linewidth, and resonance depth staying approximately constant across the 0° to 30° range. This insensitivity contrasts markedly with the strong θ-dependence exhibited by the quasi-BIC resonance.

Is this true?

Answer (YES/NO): YES